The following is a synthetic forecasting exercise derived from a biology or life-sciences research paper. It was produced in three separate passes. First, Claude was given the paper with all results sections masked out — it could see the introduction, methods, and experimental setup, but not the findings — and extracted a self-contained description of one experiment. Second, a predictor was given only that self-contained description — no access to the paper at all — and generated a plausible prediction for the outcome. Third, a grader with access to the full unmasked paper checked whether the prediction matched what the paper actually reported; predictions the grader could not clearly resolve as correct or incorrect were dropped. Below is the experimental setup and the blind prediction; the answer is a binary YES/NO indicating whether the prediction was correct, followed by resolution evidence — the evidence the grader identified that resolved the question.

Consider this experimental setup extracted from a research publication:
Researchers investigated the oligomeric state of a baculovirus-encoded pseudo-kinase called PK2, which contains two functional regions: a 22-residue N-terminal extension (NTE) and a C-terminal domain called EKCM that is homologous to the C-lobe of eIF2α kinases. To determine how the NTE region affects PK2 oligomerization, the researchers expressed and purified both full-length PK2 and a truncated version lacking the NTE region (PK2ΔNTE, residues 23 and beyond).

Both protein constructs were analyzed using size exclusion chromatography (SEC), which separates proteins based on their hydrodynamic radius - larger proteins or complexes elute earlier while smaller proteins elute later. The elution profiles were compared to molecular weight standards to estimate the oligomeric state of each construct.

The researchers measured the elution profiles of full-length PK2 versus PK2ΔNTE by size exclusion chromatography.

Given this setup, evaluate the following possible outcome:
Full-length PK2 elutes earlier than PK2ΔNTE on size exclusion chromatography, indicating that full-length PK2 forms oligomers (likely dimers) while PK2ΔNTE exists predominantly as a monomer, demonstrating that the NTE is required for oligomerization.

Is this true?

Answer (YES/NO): NO